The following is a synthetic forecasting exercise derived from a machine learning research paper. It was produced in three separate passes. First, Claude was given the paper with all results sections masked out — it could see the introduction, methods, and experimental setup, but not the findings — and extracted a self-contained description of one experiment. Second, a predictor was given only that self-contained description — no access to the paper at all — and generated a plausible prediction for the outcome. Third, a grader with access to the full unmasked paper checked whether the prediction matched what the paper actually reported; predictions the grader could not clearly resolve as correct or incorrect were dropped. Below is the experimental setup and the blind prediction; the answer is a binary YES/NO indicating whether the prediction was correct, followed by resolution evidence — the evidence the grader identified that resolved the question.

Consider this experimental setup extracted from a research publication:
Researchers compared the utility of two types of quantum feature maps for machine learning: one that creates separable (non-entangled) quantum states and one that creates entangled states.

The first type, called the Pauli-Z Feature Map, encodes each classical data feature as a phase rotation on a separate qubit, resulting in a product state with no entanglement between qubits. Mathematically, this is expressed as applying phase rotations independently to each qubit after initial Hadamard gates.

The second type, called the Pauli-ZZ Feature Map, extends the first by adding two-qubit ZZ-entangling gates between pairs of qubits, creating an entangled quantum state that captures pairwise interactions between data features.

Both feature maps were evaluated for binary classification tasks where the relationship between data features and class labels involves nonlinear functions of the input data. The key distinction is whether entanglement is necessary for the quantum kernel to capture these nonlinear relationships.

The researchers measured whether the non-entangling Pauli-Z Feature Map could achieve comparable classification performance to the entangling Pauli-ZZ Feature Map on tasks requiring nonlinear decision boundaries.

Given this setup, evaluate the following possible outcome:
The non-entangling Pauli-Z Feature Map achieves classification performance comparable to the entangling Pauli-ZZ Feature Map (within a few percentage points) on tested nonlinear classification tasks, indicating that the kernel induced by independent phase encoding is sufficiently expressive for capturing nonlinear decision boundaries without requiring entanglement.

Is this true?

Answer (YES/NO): NO